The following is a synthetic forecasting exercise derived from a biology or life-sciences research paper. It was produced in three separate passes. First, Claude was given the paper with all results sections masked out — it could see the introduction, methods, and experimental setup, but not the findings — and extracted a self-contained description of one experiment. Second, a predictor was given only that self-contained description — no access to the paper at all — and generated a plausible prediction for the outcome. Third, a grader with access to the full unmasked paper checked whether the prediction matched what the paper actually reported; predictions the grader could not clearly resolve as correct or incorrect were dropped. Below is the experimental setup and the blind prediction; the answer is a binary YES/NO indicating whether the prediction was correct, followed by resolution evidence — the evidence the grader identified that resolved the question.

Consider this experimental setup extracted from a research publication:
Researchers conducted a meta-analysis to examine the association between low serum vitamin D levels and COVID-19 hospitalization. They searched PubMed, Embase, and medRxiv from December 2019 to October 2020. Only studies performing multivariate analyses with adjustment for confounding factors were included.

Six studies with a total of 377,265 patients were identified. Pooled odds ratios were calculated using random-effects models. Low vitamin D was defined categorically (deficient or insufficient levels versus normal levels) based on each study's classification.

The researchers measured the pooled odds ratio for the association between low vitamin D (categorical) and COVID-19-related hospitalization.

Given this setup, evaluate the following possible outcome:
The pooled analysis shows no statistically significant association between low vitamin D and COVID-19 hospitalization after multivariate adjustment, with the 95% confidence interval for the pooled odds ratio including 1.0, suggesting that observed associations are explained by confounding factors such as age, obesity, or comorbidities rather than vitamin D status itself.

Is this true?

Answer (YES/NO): NO